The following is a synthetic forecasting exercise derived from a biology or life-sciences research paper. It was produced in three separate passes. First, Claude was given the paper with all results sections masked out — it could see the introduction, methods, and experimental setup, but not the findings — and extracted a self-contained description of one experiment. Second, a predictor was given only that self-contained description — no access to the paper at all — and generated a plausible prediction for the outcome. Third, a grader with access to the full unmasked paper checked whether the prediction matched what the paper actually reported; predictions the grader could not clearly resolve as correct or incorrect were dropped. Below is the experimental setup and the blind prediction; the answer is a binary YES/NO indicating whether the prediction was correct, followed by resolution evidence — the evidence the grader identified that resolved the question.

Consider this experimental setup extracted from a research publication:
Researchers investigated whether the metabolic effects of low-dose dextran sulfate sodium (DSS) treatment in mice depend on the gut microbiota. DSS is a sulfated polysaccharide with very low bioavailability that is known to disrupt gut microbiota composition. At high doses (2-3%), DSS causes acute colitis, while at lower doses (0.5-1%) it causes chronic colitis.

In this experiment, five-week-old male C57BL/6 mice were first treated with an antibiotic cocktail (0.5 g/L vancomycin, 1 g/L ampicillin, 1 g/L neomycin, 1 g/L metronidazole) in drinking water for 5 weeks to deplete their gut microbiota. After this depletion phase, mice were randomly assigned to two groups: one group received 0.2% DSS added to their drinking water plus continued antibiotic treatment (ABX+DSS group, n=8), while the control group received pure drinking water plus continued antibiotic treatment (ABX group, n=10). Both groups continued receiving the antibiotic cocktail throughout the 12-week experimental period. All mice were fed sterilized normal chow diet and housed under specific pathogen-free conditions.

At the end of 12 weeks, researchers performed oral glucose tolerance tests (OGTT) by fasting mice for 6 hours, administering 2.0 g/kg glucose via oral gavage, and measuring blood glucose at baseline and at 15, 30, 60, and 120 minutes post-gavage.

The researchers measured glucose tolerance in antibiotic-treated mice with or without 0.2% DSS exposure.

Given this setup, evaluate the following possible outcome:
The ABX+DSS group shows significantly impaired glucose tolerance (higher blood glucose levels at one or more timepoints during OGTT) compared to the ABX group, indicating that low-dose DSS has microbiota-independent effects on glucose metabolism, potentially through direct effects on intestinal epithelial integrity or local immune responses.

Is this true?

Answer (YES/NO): NO